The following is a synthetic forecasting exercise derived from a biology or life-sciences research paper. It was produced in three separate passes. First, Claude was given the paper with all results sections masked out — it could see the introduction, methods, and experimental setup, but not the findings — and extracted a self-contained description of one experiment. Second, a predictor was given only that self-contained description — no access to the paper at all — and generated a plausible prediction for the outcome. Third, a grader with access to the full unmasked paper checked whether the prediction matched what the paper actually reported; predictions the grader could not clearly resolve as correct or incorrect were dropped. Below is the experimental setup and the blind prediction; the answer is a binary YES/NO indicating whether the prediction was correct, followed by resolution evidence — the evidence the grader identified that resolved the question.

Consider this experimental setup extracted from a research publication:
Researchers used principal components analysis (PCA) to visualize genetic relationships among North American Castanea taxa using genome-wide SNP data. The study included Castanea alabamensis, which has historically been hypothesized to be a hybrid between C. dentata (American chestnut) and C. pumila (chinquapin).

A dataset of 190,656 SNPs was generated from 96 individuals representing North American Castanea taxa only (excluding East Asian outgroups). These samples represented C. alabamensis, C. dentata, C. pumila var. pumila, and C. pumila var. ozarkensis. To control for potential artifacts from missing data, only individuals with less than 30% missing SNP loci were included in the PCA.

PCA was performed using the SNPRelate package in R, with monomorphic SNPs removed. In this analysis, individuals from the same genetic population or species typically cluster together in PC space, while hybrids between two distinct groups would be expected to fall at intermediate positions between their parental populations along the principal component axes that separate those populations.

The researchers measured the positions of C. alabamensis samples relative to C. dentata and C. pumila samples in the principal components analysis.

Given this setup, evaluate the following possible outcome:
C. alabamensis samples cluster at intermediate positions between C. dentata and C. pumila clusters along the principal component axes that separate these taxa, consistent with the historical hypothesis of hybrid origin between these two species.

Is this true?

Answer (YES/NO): NO